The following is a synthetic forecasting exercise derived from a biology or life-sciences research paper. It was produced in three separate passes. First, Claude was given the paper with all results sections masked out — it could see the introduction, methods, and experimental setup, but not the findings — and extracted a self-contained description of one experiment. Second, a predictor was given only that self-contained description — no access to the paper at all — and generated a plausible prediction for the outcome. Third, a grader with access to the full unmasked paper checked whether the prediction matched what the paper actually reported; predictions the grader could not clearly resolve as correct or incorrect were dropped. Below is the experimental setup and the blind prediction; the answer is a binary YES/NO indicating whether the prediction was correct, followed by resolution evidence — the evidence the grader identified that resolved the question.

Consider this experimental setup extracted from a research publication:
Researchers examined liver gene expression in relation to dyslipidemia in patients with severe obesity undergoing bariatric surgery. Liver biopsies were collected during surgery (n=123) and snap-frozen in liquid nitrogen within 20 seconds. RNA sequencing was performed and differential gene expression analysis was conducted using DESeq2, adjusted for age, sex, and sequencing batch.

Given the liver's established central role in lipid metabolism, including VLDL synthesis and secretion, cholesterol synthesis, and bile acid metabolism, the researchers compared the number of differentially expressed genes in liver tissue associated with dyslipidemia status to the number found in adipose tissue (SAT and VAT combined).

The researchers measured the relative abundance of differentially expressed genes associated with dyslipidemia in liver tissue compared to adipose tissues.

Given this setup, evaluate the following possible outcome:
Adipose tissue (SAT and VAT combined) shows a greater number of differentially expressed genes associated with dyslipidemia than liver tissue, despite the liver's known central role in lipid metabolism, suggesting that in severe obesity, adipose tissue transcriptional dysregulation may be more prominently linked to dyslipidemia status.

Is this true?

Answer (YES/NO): YES